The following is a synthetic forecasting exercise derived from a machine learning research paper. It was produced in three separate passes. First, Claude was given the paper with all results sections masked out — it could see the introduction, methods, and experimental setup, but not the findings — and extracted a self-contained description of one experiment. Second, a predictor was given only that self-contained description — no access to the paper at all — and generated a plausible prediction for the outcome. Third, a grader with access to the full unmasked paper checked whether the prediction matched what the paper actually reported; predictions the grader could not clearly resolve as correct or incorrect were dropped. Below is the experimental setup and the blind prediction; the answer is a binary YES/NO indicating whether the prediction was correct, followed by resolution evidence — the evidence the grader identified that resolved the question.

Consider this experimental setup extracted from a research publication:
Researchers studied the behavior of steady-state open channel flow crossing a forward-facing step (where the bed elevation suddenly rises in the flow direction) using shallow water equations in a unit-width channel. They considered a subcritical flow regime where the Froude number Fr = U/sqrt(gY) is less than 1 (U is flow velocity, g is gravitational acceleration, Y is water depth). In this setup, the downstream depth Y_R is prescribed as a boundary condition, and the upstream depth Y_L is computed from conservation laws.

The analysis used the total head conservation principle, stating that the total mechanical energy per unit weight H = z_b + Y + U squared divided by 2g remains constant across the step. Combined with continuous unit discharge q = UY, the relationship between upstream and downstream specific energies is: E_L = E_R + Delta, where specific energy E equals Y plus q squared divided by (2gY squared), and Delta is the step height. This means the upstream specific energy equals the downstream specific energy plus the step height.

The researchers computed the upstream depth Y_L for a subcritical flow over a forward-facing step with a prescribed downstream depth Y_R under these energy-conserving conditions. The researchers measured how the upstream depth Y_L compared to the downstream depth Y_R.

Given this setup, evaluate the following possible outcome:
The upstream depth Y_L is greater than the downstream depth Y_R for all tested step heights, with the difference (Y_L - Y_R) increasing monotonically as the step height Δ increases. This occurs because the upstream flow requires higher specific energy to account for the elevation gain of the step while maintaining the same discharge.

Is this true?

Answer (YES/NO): YES